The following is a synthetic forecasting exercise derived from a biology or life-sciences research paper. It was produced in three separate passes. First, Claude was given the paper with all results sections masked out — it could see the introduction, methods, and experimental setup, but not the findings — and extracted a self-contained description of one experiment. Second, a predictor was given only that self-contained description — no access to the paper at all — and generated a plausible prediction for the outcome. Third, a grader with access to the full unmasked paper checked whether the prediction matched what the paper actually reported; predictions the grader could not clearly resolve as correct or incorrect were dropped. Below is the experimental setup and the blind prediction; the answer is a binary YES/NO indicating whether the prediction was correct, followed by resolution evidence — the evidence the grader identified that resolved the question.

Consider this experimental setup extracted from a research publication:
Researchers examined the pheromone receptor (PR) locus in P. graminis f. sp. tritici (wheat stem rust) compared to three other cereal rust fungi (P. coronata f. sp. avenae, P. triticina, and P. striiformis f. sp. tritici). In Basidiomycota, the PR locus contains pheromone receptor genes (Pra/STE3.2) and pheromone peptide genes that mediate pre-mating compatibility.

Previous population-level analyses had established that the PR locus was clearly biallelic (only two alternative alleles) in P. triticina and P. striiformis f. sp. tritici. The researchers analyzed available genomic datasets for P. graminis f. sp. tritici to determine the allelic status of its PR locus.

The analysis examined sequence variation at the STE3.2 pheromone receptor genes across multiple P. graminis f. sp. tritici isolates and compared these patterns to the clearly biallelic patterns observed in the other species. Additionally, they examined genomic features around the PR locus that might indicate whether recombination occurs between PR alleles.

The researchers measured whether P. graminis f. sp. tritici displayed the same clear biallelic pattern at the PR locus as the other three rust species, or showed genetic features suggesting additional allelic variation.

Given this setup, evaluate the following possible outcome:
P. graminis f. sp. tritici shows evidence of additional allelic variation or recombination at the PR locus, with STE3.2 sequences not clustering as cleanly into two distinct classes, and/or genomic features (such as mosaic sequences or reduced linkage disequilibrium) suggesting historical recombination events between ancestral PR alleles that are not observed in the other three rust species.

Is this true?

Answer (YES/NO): YES